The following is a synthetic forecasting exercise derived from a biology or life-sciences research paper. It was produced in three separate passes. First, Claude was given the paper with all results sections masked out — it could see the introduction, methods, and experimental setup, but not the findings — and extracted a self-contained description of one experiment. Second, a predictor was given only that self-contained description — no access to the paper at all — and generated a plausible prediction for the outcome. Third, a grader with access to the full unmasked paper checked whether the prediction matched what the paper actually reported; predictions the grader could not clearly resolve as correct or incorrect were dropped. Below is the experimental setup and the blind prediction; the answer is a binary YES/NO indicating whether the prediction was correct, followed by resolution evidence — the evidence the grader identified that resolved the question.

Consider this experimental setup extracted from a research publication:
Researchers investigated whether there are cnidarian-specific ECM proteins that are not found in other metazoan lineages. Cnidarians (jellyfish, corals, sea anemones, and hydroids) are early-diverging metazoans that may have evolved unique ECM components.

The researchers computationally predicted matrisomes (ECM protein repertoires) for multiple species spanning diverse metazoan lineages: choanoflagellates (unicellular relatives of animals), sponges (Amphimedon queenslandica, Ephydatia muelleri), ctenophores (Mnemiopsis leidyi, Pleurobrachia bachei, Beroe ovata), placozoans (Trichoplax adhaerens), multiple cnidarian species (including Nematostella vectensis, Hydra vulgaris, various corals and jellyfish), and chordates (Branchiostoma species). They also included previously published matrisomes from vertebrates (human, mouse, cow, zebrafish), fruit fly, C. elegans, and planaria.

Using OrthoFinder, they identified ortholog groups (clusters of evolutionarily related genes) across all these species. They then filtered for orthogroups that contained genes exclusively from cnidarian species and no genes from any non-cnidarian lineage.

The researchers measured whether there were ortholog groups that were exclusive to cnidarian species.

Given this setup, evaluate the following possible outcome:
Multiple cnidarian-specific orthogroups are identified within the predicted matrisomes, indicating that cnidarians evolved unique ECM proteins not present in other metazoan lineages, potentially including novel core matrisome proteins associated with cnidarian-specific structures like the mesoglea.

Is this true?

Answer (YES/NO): YES